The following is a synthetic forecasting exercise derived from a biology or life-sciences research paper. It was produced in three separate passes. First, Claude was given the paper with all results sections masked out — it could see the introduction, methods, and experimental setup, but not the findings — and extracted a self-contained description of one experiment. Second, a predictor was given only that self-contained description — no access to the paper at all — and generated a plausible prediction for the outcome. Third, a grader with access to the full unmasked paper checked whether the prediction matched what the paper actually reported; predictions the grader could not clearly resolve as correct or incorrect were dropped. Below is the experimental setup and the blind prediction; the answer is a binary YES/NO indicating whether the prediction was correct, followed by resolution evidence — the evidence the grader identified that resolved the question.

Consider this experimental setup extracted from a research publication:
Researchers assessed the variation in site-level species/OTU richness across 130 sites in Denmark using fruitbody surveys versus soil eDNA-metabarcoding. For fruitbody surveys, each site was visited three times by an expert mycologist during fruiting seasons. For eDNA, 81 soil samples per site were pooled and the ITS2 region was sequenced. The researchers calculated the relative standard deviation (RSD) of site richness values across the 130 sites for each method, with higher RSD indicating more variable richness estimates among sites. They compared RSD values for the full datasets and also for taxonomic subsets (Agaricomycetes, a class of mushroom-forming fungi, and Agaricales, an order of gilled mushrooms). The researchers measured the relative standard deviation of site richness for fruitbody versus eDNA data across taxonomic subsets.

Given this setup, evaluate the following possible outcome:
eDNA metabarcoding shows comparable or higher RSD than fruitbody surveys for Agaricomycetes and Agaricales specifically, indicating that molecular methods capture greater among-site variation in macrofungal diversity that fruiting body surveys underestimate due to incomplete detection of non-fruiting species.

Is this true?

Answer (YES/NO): NO